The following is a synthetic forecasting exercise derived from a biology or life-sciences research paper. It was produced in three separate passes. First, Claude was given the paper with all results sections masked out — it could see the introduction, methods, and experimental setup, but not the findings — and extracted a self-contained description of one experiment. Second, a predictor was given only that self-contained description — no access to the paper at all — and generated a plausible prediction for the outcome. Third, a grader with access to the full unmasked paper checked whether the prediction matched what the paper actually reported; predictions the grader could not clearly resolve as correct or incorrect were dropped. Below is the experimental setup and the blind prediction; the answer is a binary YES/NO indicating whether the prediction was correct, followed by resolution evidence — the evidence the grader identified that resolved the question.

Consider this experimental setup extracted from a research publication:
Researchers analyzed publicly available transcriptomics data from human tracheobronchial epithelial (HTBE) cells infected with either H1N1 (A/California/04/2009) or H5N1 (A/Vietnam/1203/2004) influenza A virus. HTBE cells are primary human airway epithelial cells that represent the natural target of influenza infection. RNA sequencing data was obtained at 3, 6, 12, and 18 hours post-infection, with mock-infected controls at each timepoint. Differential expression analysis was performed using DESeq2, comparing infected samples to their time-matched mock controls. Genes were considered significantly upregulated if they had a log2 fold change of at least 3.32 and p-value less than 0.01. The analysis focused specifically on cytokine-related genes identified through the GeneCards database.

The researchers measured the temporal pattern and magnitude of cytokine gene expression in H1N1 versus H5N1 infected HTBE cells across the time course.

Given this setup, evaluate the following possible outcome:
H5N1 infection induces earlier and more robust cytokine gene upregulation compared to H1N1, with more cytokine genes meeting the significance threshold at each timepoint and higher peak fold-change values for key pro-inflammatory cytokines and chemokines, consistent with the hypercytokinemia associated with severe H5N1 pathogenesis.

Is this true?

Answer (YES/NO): YES